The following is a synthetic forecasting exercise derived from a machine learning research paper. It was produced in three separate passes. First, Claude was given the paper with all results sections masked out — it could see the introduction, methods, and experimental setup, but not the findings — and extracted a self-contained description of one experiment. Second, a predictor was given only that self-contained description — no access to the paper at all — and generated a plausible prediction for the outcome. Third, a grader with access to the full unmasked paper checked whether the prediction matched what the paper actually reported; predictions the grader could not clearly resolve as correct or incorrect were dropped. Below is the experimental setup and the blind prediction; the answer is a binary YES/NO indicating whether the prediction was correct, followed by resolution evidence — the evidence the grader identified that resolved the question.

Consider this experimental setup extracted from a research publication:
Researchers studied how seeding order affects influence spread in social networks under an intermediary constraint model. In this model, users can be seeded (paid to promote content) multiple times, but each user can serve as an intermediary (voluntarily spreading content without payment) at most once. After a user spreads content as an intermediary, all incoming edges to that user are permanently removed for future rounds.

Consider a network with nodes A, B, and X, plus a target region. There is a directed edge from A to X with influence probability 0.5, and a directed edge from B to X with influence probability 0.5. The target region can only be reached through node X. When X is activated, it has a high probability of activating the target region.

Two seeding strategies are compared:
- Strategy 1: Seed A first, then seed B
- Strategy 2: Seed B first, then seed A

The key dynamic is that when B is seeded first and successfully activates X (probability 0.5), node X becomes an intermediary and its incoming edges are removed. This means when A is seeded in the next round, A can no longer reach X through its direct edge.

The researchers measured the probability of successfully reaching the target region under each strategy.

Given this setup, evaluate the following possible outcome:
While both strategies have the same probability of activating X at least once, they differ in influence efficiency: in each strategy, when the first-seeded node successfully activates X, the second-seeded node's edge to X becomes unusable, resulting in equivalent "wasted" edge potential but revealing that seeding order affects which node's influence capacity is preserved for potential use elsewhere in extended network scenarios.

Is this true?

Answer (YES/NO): NO